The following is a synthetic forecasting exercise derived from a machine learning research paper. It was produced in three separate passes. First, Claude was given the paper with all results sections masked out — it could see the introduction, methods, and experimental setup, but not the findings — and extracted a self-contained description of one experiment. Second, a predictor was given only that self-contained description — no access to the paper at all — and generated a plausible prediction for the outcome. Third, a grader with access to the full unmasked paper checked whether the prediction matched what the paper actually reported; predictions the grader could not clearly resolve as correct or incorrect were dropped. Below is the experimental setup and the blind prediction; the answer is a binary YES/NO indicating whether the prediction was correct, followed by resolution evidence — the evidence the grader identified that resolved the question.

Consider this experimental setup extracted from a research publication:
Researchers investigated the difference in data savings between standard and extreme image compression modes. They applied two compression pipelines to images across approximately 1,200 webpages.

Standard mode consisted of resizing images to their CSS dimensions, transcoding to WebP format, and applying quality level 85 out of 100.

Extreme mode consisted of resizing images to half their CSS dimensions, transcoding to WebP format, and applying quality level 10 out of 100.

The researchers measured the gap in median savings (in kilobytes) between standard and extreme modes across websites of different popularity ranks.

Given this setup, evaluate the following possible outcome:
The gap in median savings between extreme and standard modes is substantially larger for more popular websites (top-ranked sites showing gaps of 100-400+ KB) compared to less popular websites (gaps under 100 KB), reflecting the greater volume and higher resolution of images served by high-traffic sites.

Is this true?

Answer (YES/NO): NO